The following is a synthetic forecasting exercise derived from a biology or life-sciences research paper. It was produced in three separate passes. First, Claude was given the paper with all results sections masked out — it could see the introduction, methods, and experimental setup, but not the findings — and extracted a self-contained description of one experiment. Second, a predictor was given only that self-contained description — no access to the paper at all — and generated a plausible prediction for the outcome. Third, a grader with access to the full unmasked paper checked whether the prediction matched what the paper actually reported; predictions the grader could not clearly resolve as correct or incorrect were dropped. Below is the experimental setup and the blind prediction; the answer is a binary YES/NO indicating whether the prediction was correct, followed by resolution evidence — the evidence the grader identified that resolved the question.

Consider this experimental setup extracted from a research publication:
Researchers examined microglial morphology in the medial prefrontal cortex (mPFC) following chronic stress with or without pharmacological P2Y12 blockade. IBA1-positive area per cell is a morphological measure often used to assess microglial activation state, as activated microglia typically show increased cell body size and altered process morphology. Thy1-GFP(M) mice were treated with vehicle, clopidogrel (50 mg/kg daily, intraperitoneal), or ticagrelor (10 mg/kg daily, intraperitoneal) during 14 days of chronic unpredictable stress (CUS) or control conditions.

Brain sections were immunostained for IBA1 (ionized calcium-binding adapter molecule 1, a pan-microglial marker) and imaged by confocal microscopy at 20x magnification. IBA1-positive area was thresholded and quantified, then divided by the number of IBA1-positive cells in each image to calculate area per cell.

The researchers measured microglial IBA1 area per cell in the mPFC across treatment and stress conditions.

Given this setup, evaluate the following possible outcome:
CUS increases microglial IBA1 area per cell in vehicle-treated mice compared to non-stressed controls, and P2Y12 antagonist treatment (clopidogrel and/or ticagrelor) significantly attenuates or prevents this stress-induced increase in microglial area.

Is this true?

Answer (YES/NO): YES